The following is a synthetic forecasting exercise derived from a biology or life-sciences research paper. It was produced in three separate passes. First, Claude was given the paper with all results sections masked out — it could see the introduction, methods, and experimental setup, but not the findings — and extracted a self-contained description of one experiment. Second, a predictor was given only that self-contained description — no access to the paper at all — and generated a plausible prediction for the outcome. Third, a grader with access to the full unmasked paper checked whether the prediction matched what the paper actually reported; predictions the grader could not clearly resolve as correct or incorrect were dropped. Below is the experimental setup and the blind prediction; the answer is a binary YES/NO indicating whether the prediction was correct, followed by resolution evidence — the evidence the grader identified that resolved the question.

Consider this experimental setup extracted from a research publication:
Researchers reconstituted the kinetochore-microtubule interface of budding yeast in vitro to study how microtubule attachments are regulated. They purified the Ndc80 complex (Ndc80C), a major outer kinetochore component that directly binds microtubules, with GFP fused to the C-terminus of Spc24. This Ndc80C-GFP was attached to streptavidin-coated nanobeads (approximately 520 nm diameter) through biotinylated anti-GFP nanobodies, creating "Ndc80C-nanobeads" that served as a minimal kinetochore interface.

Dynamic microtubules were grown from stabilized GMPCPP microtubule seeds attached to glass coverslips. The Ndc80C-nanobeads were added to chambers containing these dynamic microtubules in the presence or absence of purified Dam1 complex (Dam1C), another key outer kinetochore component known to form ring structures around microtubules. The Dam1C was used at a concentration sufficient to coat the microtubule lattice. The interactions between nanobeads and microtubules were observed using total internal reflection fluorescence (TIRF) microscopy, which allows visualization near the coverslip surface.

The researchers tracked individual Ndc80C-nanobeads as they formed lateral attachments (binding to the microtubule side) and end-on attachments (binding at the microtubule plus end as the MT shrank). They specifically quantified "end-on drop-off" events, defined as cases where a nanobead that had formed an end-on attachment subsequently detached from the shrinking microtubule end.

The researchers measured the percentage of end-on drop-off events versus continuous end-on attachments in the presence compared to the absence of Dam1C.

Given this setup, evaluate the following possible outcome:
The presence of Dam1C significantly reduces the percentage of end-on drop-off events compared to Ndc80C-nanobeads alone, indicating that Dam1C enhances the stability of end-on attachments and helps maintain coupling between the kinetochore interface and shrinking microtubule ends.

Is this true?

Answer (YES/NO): YES